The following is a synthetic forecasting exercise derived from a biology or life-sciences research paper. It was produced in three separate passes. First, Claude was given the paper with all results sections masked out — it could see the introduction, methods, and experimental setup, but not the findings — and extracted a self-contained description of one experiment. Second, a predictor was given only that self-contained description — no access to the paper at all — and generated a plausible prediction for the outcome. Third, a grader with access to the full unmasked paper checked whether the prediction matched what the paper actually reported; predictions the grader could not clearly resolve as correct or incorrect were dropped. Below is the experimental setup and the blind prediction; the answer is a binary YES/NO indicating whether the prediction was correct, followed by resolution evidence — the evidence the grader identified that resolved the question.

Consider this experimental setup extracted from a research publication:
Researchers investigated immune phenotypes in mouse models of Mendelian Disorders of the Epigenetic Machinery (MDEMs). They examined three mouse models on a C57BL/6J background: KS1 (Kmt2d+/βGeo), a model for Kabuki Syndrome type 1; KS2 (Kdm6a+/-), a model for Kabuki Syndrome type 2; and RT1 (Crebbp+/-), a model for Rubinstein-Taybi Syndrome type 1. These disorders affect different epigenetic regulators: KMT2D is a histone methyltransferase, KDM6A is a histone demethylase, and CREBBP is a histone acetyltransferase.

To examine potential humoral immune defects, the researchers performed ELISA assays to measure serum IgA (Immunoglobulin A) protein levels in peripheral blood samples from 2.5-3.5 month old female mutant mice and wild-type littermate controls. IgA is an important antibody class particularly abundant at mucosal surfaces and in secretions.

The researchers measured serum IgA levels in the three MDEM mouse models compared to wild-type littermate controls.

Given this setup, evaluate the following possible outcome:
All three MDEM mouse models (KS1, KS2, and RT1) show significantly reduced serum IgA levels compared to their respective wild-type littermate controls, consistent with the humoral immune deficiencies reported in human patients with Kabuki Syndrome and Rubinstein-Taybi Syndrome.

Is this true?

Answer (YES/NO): NO